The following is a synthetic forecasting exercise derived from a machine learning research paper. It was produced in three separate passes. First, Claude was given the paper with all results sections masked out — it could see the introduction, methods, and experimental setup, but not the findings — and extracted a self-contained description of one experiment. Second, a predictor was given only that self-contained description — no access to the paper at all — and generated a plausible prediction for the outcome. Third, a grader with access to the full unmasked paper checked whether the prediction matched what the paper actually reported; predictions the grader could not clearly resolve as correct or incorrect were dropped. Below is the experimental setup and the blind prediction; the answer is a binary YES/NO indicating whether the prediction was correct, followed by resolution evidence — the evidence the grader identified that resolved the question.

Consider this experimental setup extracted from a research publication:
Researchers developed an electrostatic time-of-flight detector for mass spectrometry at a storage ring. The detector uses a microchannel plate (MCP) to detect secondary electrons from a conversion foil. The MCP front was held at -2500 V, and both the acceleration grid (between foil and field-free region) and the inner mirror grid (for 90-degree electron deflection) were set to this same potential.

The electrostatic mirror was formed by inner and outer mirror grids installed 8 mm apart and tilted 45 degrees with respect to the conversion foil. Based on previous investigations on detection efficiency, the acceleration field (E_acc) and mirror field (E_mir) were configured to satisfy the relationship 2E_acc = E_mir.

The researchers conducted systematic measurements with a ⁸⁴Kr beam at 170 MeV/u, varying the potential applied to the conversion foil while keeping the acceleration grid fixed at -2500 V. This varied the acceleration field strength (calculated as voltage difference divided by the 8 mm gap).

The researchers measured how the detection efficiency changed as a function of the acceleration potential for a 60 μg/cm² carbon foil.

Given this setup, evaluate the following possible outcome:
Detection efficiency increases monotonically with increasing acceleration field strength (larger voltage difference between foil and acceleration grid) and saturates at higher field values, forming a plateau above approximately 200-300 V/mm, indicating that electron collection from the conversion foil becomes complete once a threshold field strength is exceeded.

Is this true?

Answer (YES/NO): NO